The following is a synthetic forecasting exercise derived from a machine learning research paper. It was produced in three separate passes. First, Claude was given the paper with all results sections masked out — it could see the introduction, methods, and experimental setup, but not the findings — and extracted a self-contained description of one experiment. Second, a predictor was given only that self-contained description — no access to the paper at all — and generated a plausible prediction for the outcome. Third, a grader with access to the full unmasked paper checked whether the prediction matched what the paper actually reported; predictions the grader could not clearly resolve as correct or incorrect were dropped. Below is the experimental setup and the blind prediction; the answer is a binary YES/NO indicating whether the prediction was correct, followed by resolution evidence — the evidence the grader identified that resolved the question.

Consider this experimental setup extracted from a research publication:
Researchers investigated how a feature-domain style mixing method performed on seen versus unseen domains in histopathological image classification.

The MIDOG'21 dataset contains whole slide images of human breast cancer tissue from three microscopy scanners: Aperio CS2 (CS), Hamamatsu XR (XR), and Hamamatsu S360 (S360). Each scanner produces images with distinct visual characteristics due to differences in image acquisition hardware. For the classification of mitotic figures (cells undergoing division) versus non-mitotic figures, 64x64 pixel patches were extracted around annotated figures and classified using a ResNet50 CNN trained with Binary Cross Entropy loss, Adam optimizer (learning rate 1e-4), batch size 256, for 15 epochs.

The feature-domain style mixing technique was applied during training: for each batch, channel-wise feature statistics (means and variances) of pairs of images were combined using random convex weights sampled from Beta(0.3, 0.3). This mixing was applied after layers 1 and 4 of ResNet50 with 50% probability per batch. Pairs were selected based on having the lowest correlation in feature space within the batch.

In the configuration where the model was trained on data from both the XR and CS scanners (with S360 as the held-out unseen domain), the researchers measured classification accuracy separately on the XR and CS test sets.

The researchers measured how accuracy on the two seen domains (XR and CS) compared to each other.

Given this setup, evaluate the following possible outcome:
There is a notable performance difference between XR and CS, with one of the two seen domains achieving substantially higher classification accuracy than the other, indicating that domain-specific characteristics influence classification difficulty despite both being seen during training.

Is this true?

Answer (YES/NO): NO